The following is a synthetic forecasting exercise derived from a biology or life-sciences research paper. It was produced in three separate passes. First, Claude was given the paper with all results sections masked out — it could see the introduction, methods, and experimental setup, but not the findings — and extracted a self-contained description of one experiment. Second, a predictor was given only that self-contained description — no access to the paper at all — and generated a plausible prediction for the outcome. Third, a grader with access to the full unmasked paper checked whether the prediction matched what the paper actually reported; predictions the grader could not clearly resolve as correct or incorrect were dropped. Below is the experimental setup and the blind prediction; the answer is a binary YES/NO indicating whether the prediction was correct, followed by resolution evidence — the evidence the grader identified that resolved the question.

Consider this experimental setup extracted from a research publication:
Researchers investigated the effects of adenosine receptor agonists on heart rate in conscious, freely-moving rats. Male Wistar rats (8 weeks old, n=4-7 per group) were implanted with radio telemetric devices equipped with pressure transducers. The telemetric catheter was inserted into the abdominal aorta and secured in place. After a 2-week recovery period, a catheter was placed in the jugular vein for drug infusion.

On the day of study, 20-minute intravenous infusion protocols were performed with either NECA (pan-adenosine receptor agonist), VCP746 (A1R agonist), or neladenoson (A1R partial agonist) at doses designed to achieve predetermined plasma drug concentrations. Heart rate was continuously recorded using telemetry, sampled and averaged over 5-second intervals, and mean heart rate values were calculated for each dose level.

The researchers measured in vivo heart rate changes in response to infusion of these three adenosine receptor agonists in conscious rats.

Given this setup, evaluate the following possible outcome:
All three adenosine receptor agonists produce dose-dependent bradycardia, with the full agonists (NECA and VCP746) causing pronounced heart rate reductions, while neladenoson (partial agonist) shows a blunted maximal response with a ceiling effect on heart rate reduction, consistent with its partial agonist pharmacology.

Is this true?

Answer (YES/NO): NO